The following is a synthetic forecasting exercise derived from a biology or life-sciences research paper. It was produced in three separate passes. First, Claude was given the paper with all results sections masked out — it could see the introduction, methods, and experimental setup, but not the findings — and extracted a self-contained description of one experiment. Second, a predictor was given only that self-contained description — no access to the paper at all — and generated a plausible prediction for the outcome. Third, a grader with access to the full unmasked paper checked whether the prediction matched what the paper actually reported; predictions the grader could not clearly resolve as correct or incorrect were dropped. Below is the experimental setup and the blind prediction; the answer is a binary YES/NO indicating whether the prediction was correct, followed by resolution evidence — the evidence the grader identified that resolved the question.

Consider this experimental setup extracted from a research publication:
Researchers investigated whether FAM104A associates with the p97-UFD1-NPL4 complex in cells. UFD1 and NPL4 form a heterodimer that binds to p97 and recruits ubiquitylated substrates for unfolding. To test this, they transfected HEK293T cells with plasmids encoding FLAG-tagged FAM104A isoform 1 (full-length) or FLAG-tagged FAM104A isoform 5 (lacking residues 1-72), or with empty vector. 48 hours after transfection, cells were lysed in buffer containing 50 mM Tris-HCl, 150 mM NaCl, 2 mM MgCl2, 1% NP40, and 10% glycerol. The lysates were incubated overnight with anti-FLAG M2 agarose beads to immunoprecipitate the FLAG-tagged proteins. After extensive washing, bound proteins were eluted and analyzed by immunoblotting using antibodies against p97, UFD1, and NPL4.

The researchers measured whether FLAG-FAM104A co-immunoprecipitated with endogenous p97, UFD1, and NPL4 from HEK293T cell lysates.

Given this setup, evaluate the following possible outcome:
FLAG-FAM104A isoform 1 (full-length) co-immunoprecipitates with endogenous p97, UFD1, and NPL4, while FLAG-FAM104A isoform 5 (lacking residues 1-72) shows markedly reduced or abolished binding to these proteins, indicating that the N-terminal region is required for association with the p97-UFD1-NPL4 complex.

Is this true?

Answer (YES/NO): NO